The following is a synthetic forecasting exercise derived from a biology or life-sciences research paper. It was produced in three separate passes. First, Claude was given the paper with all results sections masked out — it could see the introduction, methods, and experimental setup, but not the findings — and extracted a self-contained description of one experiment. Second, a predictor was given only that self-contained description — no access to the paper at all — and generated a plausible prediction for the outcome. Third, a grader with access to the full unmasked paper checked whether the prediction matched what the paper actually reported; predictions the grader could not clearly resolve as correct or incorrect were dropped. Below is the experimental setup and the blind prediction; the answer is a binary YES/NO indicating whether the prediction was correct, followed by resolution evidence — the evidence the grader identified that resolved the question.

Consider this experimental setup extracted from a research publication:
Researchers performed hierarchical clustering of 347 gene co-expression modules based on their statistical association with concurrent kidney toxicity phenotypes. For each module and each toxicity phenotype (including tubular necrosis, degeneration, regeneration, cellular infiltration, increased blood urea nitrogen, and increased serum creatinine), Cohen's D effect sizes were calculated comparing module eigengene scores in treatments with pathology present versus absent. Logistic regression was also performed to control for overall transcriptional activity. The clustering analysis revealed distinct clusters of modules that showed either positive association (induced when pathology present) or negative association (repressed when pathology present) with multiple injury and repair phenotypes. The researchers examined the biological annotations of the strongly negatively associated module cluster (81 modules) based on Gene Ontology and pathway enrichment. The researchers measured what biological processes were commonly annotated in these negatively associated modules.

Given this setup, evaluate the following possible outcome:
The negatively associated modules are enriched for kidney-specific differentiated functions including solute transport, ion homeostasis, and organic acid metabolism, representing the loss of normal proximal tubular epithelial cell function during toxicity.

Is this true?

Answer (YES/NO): NO